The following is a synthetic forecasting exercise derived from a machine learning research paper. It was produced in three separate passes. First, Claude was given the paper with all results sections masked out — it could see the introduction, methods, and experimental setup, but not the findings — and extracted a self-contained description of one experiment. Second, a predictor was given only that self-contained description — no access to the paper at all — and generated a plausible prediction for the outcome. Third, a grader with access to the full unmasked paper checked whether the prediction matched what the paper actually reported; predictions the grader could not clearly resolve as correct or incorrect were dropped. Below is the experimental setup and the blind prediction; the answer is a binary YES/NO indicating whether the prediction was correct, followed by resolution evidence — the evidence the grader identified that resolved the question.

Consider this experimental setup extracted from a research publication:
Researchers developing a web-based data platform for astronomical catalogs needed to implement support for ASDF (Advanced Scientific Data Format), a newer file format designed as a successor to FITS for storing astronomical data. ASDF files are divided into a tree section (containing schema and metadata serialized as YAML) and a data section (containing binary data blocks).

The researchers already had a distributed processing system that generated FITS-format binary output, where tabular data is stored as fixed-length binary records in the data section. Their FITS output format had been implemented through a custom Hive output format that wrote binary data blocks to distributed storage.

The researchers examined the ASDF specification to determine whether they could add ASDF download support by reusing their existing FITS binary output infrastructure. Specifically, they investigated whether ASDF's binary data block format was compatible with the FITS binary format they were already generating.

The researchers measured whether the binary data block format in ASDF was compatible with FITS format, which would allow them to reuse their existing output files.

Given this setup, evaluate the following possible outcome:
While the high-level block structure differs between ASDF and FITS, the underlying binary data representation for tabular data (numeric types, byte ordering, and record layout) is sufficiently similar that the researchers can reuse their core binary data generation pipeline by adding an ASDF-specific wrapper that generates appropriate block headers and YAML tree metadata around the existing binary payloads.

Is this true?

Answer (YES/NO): YES